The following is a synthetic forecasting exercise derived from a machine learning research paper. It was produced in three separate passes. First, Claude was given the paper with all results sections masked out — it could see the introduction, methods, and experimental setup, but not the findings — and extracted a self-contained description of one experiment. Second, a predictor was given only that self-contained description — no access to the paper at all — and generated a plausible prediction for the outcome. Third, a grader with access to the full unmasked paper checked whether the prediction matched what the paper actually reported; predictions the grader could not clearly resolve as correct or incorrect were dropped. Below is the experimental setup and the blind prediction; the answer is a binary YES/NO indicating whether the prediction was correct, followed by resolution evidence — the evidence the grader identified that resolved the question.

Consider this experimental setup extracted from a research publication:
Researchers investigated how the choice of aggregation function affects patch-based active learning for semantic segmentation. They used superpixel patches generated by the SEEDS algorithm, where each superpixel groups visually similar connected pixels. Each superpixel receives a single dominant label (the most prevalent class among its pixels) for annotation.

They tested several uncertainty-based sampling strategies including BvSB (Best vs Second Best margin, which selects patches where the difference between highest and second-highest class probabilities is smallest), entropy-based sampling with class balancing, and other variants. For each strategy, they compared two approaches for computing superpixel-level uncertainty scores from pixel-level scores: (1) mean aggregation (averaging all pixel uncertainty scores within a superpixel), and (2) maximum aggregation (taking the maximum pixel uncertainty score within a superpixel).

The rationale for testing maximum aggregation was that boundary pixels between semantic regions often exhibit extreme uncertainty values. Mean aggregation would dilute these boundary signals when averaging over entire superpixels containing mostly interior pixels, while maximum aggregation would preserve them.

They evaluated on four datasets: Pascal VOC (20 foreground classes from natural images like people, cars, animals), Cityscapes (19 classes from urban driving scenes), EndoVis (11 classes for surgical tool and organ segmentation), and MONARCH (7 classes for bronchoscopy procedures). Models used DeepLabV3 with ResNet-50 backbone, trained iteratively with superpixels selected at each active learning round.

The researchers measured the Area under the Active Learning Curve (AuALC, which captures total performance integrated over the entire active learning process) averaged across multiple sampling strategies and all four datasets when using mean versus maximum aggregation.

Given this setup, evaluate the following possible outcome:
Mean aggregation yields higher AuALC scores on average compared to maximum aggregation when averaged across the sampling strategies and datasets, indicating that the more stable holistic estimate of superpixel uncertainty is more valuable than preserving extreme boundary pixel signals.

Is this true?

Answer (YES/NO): NO